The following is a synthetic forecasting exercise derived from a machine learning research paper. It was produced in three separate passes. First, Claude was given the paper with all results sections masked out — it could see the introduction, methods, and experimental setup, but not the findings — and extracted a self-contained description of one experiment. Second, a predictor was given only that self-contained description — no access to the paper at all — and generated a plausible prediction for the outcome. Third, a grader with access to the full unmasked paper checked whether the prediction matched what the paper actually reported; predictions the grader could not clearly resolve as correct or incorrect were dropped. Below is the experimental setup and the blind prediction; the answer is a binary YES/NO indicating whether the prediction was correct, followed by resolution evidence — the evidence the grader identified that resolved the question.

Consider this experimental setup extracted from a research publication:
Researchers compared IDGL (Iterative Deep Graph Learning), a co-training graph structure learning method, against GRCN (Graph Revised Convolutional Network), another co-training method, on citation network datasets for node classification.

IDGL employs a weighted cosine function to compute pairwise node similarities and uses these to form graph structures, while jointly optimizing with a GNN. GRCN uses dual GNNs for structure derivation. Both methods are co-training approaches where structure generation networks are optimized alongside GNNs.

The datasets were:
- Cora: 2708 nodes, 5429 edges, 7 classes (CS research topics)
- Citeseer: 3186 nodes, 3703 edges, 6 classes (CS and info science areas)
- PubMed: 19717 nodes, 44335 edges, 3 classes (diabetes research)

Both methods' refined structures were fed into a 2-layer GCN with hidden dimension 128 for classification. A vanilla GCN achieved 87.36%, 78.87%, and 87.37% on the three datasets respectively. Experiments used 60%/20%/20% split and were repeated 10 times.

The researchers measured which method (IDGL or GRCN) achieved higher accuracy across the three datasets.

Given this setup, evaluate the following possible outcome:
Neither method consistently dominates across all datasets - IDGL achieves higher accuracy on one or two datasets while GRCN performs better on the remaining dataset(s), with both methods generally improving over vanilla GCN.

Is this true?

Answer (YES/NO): NO